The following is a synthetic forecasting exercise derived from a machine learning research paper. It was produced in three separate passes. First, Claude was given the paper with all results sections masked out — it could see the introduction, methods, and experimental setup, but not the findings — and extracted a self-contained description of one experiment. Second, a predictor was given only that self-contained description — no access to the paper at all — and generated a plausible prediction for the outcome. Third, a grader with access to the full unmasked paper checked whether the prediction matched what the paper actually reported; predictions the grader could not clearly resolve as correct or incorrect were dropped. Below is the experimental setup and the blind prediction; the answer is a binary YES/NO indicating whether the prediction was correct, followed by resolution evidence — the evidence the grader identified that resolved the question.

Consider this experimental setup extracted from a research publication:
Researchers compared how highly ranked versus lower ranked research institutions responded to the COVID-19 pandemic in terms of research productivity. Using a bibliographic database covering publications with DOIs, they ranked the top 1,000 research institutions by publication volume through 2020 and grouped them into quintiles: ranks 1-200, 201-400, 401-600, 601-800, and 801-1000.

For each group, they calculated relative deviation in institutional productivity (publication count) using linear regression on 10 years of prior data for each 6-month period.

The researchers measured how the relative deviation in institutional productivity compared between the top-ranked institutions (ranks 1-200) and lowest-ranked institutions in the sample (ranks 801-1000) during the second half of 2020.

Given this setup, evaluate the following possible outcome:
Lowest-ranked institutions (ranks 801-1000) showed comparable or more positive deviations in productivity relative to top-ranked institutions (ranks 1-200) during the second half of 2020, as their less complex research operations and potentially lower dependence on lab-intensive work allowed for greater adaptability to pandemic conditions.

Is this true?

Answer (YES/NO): YES